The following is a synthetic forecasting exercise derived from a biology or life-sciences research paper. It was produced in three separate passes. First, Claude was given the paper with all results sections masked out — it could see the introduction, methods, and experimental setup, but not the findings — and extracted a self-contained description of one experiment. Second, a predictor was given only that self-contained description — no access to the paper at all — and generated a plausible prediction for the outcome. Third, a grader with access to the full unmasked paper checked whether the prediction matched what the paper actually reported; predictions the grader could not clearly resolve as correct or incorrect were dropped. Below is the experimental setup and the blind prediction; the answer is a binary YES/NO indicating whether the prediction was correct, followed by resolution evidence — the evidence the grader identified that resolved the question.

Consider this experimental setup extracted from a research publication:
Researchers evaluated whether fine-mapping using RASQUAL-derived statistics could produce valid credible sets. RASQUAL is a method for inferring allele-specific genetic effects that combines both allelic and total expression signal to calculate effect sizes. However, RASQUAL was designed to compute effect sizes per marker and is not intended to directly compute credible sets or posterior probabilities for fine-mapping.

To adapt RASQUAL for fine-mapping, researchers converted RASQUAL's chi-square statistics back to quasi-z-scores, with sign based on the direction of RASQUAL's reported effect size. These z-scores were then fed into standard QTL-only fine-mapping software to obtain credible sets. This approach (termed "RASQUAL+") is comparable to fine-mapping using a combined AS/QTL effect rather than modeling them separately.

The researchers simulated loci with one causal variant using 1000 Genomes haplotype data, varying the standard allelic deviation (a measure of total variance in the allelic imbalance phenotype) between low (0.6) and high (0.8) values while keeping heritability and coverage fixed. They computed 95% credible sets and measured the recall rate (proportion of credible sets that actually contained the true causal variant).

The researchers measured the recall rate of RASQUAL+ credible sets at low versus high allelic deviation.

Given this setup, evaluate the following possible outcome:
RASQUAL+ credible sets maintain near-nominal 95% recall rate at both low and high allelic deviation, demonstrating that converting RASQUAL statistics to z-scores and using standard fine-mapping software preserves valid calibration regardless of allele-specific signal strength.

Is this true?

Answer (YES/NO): NO